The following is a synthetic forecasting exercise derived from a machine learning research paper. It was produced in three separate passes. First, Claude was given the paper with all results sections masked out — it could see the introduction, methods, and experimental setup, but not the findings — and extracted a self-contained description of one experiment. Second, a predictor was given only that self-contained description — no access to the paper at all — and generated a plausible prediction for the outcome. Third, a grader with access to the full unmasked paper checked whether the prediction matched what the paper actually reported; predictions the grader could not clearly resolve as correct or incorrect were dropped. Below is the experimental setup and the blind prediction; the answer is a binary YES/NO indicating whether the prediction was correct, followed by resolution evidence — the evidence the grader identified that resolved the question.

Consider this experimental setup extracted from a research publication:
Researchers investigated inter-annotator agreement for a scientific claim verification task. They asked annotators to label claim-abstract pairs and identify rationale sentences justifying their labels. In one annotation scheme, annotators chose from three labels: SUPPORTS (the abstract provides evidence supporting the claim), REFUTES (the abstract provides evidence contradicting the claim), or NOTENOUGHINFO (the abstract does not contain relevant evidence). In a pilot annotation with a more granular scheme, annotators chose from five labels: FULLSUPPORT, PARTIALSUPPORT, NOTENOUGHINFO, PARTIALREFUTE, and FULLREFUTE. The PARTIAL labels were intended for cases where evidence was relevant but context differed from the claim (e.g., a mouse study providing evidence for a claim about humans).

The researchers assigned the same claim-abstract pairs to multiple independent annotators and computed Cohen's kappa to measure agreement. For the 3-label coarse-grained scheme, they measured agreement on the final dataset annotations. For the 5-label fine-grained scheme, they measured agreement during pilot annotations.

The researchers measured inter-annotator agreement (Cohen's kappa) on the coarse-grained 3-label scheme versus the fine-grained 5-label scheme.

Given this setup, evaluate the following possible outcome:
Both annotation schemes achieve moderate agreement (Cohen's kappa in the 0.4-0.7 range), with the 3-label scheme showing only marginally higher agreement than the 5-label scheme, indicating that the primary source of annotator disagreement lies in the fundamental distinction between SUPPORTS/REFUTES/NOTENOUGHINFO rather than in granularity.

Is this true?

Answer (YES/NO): NO